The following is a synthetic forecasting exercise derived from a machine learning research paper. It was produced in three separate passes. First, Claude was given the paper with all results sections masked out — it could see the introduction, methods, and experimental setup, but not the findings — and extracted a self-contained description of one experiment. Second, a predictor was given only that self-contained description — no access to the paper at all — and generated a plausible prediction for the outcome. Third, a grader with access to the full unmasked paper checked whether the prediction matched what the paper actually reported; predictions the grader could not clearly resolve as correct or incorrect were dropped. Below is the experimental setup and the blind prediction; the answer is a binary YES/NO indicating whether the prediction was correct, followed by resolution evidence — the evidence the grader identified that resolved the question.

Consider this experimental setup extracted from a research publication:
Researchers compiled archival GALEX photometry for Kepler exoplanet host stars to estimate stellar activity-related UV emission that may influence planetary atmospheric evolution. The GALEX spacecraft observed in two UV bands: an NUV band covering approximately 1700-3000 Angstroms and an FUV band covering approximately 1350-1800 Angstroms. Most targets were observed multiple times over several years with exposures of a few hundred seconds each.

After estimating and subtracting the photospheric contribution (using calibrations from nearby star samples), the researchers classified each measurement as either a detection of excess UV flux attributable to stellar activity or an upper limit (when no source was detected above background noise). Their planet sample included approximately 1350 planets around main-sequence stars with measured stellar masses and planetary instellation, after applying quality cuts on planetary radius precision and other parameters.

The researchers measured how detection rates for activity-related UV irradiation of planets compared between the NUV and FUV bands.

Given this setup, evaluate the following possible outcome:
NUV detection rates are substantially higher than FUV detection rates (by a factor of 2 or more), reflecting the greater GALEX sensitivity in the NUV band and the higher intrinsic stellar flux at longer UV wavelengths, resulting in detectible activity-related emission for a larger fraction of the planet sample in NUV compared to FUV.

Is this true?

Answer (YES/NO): YES